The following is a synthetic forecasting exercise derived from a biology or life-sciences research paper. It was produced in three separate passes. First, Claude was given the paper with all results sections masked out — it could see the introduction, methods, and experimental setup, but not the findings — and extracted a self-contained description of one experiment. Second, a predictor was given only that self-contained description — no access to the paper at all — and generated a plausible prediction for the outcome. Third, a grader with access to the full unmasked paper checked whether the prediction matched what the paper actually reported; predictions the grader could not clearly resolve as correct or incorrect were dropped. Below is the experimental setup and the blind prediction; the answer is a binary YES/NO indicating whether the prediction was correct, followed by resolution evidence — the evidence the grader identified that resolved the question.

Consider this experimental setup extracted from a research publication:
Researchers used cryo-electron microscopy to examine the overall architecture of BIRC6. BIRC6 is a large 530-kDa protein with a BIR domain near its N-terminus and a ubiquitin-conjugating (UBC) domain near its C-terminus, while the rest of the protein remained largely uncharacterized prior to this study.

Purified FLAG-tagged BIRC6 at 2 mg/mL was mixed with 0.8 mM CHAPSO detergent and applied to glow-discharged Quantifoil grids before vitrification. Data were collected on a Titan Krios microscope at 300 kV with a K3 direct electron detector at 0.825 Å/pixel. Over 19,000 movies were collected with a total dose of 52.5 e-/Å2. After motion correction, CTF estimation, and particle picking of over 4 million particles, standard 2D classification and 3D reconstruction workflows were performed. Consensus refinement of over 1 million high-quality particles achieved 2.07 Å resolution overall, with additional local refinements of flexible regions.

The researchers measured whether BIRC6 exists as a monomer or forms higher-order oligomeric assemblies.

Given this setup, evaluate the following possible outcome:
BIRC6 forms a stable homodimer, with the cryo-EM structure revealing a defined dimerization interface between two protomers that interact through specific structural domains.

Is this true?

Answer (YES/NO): YES